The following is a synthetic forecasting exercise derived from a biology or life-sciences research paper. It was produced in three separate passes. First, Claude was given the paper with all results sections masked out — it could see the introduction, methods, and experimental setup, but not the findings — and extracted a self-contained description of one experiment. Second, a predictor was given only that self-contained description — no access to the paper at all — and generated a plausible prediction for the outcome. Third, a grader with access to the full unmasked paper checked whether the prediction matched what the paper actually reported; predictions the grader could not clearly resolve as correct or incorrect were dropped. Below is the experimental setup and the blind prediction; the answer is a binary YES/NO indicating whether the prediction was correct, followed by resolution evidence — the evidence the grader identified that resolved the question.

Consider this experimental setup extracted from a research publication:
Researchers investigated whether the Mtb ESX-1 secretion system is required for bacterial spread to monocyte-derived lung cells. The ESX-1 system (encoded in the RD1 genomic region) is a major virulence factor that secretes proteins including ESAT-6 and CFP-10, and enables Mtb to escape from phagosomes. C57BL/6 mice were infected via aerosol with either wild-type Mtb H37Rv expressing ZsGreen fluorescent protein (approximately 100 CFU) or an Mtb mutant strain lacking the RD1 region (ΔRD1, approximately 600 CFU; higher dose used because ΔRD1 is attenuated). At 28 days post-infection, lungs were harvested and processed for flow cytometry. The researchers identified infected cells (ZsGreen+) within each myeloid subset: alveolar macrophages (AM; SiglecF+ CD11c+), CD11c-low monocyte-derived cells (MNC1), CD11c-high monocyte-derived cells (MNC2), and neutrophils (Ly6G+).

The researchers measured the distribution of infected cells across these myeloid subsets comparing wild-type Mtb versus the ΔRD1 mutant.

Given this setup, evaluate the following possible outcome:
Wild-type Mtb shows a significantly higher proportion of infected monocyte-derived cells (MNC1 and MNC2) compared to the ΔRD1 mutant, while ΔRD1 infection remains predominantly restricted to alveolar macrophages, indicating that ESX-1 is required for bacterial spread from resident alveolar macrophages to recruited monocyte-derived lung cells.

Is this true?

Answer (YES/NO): YES